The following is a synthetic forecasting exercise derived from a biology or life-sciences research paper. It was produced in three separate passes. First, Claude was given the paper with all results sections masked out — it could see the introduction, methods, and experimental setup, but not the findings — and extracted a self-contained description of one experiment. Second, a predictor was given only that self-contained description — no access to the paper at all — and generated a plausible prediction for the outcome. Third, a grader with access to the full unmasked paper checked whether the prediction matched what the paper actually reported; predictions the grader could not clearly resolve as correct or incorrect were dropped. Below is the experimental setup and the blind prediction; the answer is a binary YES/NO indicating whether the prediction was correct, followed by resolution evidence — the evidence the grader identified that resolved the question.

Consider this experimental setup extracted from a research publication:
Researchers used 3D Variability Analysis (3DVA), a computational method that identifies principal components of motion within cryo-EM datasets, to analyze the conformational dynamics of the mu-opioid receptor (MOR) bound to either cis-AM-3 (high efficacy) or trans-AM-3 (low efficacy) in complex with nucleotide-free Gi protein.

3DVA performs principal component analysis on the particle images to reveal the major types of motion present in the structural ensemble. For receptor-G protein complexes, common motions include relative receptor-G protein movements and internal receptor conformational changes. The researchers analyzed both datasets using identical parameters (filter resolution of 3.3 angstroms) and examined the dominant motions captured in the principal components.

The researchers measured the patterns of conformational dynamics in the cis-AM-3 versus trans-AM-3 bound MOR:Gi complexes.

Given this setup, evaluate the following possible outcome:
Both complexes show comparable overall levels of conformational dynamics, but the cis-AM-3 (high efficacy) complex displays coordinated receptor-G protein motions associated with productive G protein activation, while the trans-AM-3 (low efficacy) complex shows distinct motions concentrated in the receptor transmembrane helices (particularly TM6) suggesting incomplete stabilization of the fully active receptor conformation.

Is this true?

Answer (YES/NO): NO